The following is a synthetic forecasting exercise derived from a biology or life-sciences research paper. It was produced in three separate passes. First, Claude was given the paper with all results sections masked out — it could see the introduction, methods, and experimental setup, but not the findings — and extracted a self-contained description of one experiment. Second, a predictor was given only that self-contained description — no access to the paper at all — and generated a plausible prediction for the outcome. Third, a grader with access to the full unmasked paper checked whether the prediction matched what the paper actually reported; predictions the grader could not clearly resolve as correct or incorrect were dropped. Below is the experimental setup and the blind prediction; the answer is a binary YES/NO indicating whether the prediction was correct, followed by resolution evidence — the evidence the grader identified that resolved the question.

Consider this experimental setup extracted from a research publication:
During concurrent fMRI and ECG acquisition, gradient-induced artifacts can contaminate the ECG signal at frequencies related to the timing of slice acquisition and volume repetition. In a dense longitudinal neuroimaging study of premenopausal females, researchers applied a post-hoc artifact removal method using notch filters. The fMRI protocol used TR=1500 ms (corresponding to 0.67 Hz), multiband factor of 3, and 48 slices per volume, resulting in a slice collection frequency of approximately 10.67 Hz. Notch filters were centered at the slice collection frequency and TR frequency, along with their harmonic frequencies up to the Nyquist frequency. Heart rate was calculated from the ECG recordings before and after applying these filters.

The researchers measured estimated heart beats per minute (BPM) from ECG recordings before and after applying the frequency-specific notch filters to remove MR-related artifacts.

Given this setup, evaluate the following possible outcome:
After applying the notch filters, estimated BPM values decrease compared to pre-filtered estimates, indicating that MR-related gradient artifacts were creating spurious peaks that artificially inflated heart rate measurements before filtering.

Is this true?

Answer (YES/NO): NO